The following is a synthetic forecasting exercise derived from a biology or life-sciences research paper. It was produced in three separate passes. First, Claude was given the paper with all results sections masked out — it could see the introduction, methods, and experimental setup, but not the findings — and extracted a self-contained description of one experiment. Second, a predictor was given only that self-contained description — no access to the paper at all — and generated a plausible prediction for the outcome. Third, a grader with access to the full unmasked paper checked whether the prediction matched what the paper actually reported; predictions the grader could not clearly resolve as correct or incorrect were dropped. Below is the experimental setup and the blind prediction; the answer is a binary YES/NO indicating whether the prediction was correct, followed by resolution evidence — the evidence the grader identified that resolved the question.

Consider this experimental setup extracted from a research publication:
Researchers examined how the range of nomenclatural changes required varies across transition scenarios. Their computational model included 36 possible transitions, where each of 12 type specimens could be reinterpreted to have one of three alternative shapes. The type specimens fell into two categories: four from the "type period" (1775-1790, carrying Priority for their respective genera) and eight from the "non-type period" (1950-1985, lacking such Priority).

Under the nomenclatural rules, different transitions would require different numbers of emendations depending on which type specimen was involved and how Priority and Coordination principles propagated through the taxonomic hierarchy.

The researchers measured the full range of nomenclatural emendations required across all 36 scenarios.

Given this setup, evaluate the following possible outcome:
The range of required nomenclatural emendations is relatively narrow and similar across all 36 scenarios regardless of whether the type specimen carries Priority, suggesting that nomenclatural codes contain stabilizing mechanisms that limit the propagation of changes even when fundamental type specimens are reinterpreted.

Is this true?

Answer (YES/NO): NO